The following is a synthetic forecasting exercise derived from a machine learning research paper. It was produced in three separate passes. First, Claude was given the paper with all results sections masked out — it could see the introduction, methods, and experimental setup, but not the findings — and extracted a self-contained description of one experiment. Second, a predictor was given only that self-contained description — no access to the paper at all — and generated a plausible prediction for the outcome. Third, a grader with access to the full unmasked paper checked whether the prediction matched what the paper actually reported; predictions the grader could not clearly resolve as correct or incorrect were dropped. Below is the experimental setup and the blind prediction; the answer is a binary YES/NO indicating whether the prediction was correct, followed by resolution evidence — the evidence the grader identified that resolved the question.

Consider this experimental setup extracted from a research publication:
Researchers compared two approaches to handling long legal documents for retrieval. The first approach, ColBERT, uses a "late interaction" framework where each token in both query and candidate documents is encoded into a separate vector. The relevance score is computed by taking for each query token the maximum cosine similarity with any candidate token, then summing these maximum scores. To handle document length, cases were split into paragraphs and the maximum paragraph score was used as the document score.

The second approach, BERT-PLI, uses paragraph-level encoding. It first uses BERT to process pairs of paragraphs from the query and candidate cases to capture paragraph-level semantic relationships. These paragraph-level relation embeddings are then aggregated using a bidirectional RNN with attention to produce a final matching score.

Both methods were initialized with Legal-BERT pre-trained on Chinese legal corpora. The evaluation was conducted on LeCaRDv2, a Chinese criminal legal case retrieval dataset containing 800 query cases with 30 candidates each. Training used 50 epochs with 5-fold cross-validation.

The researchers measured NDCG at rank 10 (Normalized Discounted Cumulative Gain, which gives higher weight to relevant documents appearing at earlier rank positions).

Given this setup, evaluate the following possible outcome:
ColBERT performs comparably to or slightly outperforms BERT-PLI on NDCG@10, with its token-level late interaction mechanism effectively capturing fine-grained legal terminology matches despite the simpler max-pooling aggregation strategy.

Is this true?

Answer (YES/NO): NO